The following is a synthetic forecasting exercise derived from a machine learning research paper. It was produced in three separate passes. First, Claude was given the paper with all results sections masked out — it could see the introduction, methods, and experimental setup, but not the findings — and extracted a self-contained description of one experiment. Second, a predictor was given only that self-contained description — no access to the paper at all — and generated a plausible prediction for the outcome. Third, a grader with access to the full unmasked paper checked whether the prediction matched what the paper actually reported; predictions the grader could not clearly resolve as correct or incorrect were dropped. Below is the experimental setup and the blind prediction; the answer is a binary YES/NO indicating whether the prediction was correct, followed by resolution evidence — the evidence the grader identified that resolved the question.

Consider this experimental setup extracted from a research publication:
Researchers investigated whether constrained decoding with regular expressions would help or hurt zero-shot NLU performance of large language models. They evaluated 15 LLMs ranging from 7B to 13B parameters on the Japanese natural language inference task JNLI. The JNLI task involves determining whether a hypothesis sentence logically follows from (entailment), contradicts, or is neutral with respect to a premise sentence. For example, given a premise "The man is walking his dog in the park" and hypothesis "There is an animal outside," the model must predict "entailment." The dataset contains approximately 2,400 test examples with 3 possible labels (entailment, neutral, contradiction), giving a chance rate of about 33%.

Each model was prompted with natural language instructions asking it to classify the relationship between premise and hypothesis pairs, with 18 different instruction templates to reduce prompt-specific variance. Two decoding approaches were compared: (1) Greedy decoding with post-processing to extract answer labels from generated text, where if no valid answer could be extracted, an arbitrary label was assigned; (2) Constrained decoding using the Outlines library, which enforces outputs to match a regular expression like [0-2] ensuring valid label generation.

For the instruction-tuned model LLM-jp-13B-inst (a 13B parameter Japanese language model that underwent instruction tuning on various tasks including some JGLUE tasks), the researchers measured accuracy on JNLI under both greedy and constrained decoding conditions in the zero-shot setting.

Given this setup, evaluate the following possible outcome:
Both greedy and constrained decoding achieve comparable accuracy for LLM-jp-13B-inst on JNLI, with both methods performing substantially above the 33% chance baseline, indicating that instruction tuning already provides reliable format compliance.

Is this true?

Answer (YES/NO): NO